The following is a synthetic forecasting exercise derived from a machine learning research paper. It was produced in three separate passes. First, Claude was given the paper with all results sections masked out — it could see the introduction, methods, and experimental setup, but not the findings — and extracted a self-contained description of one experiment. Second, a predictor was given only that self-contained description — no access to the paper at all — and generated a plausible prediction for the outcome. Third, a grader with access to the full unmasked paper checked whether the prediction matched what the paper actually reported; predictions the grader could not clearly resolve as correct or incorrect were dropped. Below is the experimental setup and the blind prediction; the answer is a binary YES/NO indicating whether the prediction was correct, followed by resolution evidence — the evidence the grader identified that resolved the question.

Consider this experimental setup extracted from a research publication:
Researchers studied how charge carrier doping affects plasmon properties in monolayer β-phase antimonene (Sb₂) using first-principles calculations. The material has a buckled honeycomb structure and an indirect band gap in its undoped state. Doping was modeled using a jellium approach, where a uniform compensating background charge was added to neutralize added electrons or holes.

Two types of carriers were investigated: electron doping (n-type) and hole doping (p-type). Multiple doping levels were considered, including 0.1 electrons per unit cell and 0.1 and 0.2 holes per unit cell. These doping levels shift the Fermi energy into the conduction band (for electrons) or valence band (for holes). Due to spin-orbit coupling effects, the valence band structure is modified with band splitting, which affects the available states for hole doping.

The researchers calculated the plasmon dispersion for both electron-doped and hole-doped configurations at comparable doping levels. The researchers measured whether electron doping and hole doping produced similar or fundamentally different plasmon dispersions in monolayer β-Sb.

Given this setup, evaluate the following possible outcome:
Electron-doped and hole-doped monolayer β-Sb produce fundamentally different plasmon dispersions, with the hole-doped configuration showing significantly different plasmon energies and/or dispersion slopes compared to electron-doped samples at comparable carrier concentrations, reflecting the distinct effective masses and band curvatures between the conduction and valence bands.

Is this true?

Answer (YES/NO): YES